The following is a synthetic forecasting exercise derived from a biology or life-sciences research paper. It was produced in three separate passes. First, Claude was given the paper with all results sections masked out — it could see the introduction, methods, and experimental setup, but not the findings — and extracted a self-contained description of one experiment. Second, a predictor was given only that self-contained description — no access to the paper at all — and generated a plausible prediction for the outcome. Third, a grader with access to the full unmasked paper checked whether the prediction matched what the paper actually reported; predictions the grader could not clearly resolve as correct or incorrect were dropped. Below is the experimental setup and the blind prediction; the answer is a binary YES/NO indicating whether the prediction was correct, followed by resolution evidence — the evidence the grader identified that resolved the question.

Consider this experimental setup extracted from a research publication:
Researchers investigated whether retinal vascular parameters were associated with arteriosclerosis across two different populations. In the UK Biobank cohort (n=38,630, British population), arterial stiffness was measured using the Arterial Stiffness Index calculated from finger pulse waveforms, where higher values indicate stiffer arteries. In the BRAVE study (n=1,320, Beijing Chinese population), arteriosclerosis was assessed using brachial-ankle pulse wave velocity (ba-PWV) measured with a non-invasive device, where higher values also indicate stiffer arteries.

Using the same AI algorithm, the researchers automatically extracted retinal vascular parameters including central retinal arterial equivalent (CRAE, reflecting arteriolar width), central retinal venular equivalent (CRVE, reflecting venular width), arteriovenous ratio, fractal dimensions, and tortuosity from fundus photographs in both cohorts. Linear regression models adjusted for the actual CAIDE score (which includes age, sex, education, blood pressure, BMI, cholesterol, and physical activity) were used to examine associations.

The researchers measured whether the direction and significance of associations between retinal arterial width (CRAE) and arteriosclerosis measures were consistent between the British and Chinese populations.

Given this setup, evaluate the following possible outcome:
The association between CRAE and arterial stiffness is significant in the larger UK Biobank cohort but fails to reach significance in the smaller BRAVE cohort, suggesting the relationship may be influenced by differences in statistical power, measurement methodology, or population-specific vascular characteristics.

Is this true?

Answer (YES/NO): YES